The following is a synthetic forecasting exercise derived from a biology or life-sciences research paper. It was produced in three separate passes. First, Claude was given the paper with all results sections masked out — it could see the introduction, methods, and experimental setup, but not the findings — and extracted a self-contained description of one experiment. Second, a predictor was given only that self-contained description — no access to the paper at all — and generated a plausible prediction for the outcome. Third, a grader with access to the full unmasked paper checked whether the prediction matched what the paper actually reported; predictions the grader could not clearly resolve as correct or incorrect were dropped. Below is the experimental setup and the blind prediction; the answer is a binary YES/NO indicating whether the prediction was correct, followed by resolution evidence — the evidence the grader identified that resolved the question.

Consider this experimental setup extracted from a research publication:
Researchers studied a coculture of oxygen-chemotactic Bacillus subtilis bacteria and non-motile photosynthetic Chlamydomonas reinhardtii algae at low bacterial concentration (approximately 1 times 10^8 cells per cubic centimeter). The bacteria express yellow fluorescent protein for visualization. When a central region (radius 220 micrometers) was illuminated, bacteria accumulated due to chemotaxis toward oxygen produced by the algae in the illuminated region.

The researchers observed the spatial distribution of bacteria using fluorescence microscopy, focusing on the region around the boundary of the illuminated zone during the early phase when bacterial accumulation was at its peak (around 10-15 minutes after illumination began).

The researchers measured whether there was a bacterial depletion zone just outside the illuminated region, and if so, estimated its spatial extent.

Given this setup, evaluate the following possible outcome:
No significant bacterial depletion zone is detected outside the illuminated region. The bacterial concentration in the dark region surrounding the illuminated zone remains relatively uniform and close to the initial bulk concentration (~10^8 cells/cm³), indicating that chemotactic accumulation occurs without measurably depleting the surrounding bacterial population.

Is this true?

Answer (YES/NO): NO